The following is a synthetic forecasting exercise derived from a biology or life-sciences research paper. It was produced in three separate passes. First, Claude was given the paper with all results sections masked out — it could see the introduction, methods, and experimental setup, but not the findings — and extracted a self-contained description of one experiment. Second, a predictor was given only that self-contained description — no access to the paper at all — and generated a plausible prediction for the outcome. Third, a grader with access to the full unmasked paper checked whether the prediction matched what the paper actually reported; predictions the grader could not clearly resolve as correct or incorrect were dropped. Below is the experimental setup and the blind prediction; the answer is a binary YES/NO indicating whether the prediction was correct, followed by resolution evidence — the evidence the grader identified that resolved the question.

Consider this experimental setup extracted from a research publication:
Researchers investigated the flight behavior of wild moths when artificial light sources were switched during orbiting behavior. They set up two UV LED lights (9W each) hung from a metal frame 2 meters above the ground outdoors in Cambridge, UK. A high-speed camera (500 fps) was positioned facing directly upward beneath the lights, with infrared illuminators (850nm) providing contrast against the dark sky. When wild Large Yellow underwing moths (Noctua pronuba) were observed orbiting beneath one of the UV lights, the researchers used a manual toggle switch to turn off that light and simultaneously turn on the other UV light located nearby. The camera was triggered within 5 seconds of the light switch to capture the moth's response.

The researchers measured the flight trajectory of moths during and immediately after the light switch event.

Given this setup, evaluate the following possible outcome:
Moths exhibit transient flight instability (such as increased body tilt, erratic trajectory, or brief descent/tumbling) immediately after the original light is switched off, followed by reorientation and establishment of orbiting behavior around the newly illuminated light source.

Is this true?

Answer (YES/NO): NO